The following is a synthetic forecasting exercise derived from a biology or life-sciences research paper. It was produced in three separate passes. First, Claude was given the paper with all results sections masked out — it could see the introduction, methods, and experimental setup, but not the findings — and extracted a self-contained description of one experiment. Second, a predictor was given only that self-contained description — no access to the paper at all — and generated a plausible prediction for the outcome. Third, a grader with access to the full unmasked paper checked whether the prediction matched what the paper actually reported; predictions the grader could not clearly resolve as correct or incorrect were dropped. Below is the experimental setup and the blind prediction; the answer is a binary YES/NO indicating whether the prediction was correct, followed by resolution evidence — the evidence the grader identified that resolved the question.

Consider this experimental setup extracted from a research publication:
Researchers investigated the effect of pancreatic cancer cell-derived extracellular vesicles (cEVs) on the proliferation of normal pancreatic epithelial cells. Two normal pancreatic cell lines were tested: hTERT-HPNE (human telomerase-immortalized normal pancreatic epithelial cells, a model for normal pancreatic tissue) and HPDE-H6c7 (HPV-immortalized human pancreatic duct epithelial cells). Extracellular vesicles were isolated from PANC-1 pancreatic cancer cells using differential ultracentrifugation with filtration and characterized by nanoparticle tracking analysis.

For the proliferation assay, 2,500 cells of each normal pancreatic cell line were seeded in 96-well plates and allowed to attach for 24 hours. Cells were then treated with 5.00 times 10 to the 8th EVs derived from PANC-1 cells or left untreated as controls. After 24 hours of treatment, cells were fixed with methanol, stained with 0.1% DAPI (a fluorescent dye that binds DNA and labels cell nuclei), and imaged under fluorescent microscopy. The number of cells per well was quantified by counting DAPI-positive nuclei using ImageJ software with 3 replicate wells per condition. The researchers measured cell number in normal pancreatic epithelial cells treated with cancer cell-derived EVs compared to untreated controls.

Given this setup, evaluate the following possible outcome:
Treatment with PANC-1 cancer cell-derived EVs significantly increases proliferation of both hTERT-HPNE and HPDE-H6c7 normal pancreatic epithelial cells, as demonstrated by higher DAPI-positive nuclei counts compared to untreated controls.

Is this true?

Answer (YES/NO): YES